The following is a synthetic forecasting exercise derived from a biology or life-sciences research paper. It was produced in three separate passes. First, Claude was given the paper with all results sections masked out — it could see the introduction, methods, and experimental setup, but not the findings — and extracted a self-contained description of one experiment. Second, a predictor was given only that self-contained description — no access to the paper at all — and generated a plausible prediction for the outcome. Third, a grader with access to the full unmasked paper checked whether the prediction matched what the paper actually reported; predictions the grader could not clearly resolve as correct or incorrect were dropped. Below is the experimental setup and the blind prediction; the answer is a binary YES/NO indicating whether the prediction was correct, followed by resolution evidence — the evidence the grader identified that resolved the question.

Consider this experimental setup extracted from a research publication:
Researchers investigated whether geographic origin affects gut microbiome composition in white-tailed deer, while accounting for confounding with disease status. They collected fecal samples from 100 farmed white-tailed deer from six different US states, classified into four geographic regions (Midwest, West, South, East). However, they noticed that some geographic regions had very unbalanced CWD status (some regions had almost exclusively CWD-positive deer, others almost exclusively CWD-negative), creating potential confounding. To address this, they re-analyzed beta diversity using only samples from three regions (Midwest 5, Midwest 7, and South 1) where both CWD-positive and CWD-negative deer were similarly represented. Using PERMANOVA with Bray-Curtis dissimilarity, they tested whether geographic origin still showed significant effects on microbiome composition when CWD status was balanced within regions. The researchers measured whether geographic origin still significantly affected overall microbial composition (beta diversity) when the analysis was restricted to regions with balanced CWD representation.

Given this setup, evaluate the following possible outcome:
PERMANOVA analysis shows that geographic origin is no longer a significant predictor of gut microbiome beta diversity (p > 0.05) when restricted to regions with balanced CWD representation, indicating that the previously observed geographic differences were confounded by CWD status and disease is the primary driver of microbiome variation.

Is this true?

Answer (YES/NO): NO